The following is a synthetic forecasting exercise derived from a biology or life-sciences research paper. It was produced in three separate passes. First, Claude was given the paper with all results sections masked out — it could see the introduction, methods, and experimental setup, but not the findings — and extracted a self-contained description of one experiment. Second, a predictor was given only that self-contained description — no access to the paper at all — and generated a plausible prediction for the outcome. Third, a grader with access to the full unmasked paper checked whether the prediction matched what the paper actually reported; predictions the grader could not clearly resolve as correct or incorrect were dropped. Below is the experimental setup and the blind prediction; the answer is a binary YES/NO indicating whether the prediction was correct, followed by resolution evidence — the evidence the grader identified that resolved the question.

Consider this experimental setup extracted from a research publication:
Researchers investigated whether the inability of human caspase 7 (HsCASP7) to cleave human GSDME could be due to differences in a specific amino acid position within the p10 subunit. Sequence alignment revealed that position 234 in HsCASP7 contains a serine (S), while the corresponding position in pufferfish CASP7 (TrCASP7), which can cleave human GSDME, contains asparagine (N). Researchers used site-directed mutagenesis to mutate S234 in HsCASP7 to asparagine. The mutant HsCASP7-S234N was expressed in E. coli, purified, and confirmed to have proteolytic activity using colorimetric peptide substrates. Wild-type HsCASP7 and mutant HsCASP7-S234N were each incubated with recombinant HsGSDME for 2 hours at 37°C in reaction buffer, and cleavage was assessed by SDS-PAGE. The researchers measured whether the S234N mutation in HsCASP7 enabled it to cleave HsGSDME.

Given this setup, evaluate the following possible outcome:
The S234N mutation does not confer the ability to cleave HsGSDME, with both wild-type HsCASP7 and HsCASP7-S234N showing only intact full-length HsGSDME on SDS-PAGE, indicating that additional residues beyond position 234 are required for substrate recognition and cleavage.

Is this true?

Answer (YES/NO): NO